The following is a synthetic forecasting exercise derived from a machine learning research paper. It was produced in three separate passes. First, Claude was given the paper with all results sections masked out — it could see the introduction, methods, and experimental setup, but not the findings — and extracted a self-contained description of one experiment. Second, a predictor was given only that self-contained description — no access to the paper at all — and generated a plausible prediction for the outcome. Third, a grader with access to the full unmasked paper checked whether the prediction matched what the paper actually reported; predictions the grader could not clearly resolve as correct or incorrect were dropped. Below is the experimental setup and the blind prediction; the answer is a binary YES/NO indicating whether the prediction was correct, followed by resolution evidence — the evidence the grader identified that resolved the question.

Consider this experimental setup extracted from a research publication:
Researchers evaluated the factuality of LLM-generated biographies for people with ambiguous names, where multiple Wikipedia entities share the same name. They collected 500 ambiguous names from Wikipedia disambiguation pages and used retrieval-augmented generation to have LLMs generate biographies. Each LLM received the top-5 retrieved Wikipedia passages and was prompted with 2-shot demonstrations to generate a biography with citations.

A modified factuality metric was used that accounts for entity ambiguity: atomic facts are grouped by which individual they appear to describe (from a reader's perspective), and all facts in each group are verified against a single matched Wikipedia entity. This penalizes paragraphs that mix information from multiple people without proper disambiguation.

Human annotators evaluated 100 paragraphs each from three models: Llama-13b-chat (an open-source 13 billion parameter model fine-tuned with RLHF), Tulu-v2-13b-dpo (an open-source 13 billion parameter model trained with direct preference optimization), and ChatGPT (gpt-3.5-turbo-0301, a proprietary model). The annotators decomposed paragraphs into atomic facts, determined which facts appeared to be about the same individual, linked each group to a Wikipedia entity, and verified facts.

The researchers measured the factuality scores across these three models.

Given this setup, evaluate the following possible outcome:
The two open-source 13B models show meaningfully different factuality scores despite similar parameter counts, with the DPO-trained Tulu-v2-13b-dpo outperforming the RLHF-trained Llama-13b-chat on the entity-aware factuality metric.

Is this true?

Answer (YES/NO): YES